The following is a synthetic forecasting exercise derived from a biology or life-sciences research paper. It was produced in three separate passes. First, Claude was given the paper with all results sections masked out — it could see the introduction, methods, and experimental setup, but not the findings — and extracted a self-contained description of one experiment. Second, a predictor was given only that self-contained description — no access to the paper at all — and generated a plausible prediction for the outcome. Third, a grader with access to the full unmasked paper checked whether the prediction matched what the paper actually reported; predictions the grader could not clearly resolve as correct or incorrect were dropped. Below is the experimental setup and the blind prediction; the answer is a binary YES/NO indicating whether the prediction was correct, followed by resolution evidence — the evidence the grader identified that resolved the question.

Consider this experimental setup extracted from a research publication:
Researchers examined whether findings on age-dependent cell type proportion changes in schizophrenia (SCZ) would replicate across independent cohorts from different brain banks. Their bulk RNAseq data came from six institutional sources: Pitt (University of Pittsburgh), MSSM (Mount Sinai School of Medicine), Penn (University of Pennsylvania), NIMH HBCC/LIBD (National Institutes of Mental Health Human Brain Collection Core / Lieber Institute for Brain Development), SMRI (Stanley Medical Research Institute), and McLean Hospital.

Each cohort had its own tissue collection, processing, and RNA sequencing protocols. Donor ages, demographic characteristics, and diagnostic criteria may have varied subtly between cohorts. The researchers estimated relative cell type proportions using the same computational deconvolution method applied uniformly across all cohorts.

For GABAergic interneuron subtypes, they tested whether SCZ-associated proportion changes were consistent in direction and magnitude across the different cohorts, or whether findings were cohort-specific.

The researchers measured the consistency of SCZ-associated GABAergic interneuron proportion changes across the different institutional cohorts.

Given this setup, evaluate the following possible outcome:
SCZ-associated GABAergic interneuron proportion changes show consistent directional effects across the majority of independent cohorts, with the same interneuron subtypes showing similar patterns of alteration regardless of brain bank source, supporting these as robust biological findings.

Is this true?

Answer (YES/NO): NO